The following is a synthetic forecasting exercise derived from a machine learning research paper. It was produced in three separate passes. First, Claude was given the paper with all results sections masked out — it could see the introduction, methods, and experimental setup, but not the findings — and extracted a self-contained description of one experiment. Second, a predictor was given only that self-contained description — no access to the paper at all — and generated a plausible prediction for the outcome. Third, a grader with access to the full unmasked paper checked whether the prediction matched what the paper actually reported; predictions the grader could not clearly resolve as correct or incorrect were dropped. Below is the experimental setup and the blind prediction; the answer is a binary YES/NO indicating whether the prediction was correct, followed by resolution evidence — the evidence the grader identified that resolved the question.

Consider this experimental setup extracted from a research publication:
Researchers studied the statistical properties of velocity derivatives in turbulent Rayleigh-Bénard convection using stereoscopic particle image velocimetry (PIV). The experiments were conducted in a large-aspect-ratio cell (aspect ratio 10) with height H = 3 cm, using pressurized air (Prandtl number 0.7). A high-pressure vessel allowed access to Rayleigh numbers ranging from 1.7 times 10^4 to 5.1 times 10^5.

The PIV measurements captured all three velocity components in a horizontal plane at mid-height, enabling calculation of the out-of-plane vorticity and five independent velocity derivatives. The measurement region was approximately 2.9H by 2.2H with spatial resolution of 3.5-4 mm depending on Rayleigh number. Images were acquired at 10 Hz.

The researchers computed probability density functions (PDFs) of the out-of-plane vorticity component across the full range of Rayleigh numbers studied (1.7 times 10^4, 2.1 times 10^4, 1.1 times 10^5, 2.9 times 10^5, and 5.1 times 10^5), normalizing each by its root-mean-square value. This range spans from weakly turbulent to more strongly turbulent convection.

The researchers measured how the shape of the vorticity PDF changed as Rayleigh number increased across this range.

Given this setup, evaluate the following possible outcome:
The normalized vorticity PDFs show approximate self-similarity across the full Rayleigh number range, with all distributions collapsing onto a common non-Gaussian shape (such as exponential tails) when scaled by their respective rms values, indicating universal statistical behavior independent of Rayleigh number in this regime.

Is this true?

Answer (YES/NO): NO